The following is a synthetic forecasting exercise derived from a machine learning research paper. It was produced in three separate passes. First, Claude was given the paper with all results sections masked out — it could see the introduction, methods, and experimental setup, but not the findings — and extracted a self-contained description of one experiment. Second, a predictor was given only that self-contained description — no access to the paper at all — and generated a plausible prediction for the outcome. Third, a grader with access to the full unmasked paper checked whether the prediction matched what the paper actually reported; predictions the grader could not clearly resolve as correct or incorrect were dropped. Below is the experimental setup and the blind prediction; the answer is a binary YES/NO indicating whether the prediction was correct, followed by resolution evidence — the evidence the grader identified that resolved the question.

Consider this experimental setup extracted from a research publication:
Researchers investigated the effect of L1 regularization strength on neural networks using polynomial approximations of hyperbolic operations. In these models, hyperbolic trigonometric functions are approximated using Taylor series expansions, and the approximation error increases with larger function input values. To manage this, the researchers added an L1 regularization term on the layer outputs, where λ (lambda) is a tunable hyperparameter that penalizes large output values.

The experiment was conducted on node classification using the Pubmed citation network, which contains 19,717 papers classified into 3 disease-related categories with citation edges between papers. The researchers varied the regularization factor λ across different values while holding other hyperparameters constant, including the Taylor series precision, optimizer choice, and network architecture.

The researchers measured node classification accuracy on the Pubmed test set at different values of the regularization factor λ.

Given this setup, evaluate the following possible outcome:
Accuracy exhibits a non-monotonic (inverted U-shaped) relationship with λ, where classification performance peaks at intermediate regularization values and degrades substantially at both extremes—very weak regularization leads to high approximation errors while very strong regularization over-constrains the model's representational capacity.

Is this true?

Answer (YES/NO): YES